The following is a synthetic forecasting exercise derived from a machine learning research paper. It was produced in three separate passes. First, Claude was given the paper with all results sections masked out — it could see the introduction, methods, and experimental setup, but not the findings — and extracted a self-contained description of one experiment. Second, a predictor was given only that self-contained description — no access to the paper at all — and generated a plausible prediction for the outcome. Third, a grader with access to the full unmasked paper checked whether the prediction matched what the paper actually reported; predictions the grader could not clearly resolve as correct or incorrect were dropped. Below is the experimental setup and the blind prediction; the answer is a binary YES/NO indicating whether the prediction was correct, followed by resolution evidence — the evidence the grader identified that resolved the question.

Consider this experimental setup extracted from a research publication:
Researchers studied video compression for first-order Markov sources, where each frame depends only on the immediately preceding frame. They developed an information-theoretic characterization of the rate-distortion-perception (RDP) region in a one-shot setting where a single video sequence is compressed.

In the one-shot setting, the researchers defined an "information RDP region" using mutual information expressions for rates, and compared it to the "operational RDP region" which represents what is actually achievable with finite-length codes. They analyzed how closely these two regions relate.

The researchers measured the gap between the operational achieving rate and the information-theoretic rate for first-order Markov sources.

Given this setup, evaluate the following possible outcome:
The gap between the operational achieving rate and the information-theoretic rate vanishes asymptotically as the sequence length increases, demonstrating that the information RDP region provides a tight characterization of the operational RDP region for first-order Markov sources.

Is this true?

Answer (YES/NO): YES